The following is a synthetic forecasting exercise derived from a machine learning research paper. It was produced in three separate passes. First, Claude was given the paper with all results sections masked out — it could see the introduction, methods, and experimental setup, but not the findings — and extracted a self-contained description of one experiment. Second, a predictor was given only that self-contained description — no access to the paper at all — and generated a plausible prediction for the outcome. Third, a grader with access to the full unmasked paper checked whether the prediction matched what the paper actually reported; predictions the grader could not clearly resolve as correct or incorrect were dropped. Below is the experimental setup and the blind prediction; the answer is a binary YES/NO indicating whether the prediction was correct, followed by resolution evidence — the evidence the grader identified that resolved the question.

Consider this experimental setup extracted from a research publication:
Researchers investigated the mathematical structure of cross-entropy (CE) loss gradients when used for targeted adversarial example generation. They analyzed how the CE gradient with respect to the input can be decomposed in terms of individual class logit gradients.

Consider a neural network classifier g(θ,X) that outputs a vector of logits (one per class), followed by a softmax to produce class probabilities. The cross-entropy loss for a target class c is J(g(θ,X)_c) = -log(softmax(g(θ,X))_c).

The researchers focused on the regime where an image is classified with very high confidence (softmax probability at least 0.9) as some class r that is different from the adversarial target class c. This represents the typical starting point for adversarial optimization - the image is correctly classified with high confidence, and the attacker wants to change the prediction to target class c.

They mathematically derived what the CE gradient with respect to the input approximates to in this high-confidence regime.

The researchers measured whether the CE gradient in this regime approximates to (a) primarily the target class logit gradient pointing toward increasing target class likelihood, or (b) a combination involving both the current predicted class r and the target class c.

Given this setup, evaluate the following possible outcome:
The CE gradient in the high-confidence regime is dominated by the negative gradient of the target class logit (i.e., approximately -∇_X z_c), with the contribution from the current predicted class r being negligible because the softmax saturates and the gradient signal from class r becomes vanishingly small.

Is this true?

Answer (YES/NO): NO